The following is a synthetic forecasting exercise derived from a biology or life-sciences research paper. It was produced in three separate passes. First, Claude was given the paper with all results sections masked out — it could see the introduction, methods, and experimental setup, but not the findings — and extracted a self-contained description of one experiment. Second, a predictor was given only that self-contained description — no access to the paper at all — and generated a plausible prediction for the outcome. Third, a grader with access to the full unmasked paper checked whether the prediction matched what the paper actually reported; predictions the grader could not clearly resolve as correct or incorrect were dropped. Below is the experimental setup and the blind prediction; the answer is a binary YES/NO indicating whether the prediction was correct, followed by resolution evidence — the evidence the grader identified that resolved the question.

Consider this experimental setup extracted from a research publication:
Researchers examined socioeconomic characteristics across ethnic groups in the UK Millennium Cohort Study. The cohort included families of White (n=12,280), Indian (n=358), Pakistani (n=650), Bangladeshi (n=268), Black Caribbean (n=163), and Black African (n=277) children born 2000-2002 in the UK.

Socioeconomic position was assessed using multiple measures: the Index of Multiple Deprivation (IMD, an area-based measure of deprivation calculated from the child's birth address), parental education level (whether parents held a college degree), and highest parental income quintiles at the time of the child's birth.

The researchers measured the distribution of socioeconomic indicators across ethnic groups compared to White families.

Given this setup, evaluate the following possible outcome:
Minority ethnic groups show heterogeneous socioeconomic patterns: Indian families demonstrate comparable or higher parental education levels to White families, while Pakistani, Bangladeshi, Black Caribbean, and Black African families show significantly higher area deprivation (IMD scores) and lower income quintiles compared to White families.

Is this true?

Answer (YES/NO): NO